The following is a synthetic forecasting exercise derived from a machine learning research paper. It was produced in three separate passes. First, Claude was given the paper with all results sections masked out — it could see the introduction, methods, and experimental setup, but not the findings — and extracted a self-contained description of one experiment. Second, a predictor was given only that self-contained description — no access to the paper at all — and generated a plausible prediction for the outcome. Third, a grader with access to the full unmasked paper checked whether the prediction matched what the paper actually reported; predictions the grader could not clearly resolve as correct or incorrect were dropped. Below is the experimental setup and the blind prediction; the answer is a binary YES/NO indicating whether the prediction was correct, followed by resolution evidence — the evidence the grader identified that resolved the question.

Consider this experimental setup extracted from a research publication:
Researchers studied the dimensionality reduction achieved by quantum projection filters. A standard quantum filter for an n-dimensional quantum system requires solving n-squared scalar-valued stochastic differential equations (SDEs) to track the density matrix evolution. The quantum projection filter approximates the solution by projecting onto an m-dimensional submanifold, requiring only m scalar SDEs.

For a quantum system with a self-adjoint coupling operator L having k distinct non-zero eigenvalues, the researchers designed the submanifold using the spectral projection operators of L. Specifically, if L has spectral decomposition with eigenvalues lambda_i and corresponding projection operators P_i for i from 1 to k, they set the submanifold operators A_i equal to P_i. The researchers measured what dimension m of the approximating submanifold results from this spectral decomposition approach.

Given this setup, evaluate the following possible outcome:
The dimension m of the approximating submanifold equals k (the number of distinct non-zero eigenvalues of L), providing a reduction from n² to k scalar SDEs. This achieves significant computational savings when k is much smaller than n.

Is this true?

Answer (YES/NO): YES